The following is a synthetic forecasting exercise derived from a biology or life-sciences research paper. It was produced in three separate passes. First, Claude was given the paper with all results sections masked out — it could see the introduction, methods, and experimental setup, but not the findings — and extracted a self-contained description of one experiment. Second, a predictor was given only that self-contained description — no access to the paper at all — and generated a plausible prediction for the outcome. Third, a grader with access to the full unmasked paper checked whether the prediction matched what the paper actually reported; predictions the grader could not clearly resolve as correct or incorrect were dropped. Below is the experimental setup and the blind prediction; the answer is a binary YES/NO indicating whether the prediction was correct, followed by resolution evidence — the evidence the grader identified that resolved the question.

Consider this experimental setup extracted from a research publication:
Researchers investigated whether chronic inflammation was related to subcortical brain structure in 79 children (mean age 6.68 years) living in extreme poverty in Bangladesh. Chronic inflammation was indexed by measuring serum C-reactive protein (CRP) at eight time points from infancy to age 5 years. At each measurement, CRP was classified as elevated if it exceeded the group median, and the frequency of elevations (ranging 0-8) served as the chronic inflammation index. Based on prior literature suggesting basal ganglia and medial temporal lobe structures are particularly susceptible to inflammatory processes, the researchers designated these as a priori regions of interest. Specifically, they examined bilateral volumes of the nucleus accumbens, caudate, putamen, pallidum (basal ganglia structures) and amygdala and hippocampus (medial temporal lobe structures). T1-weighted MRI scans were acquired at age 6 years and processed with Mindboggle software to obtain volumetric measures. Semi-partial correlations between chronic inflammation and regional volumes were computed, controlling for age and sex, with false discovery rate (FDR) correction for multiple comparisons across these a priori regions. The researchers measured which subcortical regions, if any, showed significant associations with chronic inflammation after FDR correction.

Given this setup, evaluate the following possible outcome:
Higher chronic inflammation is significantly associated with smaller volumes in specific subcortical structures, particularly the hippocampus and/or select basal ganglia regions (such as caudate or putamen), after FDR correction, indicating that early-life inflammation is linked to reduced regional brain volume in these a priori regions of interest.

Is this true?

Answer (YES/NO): YES